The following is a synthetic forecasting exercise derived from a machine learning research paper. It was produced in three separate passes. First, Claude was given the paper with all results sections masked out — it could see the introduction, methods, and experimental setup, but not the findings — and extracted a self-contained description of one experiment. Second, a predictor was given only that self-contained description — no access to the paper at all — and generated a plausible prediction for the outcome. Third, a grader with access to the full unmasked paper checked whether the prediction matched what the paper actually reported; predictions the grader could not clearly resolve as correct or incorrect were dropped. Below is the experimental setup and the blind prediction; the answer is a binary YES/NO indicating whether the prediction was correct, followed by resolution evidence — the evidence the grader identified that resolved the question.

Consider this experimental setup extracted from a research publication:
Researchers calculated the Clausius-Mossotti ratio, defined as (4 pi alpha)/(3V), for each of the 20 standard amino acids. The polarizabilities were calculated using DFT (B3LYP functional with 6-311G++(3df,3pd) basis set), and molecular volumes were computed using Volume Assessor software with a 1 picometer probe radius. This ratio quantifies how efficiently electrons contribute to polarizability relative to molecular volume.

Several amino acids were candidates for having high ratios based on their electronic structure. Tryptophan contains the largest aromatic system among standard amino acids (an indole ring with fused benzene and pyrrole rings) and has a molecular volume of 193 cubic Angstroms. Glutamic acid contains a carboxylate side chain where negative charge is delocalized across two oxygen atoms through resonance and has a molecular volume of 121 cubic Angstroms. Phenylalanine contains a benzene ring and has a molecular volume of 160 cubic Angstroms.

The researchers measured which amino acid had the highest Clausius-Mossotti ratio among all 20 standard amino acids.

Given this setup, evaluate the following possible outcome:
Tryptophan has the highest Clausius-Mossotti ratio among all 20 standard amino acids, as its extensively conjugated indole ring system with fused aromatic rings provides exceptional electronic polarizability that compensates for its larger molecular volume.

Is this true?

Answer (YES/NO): NO